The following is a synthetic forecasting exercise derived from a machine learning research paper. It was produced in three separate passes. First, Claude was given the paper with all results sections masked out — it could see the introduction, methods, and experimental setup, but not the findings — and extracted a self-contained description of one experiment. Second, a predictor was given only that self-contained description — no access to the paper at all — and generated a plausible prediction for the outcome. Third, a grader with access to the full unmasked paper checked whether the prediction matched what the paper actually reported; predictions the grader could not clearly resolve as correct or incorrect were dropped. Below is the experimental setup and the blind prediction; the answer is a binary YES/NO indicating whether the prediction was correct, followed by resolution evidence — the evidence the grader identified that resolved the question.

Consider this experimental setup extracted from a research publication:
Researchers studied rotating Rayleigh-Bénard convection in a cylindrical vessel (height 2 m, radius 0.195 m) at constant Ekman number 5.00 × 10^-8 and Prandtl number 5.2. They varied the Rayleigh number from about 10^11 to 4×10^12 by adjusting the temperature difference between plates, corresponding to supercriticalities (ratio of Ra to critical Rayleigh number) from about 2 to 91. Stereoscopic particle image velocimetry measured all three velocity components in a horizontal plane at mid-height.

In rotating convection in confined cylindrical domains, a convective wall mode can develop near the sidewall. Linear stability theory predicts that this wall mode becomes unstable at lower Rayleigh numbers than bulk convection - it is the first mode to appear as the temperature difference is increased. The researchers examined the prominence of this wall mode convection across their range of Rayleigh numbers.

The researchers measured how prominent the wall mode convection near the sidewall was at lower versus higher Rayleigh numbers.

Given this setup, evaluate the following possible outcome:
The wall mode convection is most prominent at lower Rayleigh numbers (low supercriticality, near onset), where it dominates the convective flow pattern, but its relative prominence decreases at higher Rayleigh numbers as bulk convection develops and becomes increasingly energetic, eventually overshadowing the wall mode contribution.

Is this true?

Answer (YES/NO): YES